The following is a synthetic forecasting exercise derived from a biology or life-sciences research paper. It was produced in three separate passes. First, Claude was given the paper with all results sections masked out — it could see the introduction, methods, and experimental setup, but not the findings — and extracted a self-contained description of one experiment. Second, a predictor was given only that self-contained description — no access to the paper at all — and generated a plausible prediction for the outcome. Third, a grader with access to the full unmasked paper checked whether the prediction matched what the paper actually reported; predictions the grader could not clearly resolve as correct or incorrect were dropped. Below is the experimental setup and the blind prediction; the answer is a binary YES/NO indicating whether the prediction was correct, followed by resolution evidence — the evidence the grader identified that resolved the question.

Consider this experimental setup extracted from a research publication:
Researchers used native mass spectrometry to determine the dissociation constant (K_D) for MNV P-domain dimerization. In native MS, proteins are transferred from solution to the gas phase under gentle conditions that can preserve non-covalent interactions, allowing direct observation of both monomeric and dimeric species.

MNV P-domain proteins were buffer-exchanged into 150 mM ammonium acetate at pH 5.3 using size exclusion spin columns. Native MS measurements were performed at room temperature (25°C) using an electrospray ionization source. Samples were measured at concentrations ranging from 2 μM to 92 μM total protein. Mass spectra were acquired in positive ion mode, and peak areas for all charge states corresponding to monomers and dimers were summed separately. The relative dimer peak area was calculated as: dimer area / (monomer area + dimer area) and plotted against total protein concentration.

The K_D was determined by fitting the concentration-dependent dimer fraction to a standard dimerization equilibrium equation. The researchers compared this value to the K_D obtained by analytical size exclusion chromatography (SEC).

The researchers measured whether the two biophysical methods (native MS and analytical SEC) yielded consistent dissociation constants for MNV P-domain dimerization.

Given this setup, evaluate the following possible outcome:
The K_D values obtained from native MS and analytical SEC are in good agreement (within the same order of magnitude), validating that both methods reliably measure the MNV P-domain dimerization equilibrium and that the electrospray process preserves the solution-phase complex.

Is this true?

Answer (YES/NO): YES